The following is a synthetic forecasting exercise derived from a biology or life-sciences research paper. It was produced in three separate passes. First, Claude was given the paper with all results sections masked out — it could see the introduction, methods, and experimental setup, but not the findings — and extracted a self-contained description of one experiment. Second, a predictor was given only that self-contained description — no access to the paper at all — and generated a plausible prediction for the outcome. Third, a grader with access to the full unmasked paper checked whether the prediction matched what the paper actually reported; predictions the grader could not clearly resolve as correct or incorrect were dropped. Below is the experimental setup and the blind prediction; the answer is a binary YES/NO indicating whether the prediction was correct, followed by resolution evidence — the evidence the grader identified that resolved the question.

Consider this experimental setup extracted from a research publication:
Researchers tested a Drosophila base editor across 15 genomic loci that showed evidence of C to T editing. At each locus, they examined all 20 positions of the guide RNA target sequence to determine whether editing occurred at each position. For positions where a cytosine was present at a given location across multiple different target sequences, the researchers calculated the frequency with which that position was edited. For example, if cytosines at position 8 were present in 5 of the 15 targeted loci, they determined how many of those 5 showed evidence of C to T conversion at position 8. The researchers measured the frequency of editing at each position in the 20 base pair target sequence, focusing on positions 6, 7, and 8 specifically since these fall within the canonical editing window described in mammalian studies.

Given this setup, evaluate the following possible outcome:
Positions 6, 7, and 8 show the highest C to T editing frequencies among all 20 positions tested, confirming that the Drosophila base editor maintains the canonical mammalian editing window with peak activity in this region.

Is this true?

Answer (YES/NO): NO